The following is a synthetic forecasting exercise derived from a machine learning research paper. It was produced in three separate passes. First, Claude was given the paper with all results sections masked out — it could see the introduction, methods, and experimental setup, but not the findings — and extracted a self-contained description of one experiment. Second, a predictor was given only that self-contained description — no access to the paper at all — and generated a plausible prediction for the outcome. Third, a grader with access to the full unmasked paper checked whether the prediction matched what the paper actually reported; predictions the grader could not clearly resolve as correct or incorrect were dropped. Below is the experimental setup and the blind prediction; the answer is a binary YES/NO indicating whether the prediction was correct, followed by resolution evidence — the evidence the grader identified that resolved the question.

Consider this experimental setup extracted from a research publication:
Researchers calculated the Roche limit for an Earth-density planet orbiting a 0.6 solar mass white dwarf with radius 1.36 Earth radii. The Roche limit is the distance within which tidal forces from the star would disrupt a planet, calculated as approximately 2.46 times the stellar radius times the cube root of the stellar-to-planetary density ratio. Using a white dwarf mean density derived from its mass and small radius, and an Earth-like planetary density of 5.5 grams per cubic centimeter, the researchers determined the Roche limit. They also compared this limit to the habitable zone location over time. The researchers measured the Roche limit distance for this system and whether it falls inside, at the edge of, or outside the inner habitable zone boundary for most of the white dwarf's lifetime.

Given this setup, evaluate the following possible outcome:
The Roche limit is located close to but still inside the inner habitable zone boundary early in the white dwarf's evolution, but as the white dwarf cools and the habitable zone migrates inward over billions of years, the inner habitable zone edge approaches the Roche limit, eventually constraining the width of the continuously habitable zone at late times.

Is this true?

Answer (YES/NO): NO